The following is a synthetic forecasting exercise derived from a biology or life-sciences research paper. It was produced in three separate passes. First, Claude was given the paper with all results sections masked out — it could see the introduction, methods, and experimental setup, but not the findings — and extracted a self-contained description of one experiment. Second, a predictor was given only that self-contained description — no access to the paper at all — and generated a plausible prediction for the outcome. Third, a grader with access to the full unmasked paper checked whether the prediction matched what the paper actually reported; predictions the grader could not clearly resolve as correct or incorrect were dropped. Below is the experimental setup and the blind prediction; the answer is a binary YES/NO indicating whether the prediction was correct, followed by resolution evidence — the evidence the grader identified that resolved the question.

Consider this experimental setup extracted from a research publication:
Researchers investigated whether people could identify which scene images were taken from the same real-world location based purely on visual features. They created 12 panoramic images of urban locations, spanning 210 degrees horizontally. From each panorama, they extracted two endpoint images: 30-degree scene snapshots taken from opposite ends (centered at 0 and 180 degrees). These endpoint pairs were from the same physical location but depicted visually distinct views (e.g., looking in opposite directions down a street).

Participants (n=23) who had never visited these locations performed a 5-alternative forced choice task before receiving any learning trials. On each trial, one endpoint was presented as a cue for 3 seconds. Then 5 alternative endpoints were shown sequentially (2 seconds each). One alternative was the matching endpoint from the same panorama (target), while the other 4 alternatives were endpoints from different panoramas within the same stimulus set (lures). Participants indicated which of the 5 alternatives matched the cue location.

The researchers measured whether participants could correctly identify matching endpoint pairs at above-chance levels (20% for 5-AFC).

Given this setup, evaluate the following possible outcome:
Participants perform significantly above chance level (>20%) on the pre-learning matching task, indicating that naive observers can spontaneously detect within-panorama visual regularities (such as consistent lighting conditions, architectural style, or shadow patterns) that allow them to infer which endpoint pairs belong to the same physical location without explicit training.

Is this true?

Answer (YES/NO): NO